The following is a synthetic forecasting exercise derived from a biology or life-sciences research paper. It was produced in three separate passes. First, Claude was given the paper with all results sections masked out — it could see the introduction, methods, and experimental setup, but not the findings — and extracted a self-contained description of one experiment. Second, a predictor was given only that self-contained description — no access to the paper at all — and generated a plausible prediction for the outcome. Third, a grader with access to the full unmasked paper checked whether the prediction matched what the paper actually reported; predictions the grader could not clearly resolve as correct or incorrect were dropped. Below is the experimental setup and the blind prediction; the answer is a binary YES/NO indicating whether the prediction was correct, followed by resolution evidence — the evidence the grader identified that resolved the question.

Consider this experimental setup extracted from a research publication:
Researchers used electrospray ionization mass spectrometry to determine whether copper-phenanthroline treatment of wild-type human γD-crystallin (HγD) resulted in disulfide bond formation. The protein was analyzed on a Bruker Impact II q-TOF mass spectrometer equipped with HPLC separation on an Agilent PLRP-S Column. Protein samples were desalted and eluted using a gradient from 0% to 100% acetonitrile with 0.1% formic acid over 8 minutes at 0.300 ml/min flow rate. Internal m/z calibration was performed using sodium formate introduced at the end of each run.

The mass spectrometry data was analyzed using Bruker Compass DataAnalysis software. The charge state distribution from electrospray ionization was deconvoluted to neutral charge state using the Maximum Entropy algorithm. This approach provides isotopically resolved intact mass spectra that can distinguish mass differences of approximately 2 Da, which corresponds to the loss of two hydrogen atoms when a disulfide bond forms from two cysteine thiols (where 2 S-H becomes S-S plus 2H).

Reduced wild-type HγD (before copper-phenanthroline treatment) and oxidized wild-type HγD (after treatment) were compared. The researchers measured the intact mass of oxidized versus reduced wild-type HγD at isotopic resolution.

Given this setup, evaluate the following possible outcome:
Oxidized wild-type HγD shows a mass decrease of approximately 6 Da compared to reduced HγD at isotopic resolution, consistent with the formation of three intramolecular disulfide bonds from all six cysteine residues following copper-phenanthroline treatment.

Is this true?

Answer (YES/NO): NO